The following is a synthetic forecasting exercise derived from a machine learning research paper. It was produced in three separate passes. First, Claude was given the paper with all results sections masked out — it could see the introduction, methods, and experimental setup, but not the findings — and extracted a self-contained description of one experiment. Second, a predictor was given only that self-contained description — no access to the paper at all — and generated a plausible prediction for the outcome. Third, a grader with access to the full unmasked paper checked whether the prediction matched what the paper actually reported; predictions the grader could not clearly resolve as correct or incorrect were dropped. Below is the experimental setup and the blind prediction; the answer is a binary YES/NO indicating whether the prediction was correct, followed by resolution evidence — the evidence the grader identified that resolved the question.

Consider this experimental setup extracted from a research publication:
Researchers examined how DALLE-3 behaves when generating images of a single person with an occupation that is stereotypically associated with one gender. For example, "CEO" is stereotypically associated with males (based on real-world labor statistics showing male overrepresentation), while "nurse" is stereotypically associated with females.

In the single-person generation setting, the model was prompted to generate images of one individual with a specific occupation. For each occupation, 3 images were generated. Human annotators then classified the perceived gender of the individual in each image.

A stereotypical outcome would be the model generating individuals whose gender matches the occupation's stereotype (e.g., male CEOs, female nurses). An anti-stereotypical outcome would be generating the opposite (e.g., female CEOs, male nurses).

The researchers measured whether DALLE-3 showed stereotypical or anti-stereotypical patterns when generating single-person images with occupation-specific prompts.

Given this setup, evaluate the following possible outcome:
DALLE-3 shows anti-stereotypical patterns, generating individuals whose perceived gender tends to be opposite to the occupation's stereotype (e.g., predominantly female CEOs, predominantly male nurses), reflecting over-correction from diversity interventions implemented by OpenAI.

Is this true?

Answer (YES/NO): NO